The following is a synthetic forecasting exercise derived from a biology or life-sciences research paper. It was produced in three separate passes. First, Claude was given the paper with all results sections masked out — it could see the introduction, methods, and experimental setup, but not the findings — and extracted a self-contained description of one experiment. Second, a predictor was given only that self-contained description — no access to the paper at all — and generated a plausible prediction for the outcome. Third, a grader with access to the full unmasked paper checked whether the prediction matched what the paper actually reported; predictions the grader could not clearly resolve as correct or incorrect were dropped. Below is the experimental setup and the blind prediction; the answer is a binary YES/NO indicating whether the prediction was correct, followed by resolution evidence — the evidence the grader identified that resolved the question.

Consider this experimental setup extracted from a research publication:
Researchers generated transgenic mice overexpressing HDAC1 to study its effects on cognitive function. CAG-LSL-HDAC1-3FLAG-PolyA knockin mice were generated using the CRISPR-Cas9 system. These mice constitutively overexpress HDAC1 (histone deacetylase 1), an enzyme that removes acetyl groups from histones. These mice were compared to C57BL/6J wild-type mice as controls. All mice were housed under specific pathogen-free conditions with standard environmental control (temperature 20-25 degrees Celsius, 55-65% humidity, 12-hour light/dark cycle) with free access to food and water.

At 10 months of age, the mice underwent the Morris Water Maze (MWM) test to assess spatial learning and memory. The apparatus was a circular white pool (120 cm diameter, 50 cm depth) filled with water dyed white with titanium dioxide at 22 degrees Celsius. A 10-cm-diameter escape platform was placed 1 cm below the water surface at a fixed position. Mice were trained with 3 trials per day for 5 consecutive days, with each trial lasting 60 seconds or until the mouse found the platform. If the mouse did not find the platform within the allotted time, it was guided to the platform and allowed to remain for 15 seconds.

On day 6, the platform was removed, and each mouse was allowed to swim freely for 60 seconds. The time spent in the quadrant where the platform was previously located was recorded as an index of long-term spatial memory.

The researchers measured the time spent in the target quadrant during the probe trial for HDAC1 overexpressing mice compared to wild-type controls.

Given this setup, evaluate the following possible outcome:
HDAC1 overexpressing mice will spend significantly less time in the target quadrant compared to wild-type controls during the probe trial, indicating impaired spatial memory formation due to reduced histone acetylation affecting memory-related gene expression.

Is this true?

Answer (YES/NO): NO